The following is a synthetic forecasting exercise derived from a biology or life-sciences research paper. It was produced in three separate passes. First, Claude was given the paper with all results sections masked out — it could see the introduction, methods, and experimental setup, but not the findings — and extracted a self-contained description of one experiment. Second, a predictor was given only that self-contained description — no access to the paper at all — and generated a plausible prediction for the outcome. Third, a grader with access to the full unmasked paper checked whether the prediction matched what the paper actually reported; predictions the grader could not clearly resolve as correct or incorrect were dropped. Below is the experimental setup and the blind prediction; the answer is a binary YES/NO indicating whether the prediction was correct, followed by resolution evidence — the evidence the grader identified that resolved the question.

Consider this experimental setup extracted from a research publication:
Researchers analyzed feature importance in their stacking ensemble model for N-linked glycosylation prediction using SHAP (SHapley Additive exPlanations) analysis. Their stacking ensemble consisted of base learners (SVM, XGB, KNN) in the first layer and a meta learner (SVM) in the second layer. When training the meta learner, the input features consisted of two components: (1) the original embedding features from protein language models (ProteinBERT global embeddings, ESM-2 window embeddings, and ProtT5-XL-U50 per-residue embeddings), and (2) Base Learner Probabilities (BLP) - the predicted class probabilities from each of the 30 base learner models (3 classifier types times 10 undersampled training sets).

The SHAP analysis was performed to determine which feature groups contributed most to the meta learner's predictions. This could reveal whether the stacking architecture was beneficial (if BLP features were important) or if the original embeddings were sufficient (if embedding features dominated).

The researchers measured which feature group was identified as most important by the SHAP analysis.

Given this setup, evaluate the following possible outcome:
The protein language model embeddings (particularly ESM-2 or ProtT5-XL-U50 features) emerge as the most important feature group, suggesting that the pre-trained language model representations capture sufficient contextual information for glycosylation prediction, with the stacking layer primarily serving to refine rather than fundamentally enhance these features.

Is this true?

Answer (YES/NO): NO